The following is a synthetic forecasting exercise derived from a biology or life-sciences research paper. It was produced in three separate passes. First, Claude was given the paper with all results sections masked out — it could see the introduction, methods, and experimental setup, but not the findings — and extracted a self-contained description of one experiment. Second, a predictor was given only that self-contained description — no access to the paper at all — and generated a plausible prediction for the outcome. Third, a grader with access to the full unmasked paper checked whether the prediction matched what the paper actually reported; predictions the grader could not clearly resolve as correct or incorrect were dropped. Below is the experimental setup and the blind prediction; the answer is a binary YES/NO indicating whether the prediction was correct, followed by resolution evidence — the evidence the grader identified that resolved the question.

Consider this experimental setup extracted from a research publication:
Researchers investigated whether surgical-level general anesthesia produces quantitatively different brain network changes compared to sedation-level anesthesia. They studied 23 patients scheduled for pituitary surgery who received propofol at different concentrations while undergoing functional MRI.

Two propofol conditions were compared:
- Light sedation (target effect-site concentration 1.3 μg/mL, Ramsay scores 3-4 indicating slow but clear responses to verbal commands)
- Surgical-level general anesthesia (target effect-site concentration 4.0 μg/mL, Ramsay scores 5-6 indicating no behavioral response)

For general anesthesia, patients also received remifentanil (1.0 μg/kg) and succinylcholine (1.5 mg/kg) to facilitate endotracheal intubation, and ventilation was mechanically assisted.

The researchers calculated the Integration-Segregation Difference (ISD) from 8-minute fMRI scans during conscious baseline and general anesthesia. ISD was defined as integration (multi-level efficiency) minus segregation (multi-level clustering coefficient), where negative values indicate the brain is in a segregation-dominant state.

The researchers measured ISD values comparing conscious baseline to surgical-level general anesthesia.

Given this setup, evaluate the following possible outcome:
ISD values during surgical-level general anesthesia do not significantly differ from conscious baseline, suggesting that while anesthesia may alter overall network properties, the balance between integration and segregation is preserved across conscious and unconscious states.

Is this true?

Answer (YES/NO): NO